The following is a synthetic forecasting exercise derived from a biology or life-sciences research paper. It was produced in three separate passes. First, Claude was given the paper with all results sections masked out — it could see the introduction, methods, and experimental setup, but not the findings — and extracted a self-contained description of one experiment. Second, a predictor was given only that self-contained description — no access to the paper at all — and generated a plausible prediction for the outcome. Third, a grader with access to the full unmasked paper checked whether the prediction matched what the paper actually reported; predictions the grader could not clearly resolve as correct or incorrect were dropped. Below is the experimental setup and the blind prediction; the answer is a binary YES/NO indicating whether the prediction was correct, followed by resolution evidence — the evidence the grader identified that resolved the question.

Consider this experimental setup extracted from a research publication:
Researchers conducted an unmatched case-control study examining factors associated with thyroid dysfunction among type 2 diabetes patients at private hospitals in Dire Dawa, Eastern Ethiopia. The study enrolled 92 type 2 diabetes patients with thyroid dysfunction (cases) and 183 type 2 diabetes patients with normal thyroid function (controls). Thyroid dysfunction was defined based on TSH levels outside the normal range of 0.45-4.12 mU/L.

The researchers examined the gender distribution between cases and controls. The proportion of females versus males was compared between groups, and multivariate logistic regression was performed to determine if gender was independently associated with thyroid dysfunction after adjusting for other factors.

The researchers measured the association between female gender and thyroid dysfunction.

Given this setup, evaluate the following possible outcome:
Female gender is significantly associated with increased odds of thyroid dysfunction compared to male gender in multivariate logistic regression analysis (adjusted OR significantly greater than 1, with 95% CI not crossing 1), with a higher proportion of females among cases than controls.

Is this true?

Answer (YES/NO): YES